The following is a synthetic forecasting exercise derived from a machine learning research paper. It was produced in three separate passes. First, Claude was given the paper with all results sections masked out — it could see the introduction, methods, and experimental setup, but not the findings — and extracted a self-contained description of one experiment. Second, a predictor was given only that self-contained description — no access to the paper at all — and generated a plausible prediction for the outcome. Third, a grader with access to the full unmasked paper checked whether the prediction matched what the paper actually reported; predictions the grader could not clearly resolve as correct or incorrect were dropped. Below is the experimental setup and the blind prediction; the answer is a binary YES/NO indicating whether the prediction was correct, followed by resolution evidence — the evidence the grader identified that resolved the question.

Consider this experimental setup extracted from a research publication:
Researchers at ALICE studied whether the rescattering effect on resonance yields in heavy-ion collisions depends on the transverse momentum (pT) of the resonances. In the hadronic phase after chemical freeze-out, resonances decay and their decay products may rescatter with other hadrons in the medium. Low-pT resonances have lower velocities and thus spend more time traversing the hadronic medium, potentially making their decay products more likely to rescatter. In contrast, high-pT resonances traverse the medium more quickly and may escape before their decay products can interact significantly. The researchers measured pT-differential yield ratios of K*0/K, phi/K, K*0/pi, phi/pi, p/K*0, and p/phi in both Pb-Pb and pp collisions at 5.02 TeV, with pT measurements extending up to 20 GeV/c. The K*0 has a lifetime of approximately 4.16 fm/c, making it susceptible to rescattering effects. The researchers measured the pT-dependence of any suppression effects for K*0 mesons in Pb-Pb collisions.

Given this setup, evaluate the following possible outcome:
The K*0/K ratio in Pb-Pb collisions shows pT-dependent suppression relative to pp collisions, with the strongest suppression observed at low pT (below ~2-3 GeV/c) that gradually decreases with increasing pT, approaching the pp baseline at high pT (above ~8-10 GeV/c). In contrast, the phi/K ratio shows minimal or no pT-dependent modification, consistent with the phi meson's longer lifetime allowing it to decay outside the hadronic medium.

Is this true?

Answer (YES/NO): NO